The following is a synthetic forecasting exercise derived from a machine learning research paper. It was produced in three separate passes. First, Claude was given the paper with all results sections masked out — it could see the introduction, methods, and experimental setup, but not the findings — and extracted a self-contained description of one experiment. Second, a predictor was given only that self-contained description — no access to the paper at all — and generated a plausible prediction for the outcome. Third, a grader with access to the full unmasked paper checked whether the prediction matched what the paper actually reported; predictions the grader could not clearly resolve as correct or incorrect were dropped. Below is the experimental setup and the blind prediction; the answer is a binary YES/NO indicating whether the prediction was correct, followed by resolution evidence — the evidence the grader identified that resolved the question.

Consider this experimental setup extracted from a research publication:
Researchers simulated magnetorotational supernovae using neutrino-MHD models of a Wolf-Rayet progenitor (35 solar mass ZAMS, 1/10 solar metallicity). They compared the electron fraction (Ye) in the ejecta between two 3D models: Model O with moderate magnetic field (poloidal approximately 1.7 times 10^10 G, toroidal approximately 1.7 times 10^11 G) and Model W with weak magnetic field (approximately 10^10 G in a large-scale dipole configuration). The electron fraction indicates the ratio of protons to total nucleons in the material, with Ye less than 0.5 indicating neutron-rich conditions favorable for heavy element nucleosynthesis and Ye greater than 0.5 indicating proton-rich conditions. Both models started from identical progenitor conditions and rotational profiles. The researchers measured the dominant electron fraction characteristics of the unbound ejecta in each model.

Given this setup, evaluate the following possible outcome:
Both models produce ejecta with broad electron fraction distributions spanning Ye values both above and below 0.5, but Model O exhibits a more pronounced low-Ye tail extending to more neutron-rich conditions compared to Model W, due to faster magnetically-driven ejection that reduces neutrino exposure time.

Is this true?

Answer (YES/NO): NO